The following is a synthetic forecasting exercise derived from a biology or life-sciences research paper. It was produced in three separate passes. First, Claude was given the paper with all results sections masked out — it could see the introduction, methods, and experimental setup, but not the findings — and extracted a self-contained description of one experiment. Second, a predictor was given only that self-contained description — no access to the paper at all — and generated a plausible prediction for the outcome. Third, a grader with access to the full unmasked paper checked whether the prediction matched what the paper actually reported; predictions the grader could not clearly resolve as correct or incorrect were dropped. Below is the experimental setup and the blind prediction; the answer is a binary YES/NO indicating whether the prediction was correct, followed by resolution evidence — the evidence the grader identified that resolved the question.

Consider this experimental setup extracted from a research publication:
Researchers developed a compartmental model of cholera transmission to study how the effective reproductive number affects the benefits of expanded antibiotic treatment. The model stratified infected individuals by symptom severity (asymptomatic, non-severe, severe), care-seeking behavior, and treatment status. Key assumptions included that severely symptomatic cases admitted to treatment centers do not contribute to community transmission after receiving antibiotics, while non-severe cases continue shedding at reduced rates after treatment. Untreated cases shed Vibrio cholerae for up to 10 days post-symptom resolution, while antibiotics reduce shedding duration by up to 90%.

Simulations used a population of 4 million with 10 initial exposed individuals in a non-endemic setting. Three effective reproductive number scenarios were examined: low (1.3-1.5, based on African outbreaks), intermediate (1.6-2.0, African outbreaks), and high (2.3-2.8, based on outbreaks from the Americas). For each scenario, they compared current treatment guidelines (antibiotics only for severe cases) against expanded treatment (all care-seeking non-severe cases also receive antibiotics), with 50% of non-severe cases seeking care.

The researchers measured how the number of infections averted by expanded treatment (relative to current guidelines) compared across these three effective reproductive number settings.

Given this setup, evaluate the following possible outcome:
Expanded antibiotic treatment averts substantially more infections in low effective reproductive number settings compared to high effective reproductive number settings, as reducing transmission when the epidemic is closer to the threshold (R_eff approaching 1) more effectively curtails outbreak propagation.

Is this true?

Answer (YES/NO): YES